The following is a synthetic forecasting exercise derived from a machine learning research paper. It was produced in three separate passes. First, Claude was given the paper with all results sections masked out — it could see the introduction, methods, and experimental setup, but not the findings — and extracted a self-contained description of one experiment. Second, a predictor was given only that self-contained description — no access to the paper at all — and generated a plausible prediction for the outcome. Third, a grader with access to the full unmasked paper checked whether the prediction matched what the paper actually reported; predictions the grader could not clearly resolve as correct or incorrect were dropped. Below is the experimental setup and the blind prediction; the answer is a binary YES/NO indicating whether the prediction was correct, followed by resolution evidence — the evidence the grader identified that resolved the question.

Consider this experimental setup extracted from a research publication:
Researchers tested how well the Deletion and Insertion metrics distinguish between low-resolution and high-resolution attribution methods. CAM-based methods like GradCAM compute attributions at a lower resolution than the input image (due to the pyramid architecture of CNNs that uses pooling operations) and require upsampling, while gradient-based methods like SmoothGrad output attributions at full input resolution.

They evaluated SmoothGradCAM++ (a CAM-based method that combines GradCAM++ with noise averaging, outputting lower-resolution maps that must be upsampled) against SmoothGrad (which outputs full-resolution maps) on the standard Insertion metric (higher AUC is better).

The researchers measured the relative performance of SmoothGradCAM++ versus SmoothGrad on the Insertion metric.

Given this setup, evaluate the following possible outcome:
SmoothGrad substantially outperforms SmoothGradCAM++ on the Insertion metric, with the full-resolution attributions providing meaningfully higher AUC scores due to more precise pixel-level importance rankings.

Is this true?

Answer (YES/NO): NO